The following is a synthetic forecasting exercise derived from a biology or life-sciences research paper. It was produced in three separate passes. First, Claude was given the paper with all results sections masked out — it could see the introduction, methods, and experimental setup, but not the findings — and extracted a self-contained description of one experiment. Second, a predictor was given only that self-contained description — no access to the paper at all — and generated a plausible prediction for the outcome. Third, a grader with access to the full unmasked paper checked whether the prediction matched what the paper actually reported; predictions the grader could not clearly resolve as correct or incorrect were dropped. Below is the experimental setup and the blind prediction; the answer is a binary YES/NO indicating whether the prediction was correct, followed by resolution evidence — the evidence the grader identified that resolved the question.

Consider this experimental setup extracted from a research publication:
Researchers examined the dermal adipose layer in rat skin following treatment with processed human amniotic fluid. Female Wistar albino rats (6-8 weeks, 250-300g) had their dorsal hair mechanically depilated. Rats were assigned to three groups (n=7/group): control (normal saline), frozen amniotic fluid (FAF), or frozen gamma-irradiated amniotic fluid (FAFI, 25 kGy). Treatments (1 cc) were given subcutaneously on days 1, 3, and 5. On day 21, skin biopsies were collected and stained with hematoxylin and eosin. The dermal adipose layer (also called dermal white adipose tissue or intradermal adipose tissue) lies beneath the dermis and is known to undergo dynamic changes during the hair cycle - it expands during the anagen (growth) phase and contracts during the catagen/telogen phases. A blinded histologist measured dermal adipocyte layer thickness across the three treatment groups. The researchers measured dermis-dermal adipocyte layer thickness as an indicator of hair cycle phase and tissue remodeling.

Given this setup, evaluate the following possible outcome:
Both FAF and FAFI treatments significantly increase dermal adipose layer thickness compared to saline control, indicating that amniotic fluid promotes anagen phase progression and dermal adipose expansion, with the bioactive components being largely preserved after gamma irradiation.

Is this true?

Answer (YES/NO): YES